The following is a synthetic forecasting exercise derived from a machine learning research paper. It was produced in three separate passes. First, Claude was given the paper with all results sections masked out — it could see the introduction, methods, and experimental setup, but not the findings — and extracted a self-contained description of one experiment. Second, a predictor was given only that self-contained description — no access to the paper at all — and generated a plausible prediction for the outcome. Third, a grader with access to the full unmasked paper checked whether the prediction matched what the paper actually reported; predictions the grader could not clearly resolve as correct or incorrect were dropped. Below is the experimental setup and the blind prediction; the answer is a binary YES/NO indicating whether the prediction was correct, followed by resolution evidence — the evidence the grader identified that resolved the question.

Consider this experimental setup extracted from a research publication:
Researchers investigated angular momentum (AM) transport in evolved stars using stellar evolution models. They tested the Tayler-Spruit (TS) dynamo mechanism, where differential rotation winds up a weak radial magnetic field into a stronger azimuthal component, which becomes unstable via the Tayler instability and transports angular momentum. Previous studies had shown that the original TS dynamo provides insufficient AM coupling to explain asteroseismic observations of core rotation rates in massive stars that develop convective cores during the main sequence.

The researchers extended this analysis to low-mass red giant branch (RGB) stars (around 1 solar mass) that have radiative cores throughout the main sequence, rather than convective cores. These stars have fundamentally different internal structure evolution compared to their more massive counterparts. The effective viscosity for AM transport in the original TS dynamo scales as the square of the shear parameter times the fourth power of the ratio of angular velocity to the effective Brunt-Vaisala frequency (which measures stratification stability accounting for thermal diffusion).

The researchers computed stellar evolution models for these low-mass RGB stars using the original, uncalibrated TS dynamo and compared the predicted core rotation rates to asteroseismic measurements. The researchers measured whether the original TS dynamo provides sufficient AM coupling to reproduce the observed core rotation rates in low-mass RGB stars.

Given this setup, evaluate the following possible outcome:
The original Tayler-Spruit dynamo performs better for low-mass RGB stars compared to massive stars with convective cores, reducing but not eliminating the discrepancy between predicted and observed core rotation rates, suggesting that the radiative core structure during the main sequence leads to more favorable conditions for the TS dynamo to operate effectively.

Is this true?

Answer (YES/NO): NO